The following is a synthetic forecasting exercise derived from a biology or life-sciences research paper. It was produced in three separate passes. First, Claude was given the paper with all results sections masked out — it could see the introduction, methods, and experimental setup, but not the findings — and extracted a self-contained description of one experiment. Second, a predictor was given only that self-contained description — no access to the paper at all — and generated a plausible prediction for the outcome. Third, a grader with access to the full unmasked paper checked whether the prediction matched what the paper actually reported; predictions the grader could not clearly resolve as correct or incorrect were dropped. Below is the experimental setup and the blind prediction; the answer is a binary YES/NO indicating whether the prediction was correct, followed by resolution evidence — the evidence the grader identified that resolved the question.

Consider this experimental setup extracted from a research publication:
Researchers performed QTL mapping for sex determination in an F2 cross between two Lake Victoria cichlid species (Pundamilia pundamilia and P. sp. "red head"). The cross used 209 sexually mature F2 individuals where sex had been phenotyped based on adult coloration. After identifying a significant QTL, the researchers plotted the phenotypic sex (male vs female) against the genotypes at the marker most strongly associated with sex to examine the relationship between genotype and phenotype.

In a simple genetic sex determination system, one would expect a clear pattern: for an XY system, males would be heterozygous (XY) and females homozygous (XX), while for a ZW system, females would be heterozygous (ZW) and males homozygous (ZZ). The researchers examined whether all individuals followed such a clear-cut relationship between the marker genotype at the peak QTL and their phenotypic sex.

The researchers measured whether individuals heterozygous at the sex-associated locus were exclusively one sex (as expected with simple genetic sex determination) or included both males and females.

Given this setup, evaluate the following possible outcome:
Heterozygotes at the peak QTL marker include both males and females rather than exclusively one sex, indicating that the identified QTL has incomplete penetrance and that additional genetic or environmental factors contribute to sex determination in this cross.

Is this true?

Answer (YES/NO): YES